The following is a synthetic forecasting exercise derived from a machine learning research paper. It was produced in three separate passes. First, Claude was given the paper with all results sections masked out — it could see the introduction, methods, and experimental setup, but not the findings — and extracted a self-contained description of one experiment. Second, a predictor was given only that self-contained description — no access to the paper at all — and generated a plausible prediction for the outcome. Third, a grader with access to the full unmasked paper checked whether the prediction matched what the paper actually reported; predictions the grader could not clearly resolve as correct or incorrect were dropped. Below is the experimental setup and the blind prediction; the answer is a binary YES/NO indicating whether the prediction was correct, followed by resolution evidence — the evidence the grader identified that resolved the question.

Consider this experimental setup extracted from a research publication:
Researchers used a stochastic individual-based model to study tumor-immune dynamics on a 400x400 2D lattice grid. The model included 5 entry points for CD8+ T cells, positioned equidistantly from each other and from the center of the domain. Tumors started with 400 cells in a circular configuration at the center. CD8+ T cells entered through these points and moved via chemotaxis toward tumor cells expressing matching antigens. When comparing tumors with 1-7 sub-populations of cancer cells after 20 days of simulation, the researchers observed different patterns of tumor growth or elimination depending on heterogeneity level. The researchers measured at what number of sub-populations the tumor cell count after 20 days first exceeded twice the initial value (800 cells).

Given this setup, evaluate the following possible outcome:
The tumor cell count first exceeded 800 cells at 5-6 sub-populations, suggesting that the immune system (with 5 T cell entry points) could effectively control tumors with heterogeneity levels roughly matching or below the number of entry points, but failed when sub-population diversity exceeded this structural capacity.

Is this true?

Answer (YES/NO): NO